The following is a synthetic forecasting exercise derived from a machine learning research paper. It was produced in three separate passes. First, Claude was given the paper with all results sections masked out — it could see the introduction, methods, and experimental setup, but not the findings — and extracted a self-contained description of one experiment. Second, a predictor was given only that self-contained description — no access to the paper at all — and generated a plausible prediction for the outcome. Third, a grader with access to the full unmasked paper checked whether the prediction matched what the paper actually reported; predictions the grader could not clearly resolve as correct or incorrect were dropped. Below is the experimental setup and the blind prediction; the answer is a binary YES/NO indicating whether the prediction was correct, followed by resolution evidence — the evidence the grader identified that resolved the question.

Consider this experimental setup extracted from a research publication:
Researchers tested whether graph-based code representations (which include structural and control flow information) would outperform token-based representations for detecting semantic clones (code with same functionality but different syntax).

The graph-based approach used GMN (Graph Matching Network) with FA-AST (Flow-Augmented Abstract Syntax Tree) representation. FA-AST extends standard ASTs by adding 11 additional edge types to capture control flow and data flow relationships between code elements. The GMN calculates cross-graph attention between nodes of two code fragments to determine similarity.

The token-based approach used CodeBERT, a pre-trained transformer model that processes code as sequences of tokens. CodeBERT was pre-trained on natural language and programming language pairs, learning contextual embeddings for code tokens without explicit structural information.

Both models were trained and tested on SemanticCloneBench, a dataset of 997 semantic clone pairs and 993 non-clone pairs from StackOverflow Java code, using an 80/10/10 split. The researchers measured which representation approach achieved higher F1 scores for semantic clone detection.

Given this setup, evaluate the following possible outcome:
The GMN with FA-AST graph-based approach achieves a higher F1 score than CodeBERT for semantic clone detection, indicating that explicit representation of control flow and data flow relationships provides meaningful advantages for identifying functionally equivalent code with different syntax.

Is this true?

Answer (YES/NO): YES